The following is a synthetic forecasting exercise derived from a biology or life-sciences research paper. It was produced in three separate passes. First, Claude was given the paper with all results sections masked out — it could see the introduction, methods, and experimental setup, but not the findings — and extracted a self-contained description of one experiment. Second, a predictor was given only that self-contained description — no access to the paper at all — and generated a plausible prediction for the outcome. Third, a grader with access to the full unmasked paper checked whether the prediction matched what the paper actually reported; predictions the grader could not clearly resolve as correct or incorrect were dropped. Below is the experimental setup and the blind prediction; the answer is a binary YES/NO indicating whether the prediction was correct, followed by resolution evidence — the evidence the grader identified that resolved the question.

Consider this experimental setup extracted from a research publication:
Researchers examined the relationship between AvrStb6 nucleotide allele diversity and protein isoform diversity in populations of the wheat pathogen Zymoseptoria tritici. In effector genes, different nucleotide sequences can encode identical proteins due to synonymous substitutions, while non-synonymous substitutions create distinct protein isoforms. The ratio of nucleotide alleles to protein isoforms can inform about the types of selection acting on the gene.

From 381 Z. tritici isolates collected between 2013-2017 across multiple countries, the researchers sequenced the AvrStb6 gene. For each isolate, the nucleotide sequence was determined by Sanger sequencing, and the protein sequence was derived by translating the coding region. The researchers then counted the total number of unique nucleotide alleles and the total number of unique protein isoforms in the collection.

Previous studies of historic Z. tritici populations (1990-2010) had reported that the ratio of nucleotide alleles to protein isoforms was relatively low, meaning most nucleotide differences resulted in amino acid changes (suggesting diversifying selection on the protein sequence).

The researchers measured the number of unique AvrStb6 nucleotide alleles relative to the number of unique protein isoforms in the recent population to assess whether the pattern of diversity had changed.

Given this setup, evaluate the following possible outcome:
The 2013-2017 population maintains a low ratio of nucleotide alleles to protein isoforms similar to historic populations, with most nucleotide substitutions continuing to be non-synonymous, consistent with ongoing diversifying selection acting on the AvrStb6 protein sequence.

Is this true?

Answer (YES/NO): YES